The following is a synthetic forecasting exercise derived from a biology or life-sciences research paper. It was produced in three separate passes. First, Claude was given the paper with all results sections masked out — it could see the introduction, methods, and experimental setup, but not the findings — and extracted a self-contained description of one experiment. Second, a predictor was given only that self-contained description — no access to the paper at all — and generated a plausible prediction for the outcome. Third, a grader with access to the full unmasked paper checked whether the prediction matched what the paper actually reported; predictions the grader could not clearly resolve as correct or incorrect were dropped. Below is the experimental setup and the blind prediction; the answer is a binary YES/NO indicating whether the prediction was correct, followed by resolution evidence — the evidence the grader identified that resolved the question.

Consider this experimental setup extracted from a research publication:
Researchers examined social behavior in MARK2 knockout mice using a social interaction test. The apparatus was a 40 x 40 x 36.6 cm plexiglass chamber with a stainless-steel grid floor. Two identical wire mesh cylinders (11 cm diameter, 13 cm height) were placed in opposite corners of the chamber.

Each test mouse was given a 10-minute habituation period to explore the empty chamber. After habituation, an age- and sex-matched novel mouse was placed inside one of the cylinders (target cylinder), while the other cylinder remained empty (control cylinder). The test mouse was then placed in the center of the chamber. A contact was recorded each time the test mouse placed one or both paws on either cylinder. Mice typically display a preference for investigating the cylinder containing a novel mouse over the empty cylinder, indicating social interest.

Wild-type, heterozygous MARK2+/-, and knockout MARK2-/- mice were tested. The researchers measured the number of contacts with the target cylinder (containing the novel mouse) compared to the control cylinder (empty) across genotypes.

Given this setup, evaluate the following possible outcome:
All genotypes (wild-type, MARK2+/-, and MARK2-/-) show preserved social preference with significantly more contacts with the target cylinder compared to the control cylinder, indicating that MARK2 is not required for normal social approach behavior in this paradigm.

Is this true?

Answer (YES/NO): NO